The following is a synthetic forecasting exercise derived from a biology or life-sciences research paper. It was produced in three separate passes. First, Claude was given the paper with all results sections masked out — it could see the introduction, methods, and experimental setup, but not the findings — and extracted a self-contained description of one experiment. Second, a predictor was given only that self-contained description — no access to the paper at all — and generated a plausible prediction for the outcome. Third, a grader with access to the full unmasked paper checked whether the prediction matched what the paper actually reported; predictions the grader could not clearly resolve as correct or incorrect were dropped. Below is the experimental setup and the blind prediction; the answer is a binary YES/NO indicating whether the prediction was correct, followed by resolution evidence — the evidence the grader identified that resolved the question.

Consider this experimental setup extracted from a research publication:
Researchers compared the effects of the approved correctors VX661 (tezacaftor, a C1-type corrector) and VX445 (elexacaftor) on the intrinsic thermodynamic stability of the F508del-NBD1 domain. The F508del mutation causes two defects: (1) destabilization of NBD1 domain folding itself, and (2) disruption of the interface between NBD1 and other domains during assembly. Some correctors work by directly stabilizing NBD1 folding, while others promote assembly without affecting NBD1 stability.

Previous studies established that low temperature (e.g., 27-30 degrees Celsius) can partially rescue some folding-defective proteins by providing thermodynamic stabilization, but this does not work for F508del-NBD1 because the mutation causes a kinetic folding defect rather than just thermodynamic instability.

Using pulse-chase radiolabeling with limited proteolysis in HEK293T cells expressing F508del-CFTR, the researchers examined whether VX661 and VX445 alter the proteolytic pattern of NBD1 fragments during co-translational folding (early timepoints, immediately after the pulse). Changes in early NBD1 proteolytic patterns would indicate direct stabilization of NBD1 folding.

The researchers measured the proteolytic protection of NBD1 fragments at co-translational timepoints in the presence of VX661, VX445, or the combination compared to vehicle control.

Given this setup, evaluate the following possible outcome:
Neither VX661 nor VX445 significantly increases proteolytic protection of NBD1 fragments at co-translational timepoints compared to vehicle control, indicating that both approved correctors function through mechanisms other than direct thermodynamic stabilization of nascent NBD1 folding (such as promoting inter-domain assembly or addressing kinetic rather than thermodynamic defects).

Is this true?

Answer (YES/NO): YES